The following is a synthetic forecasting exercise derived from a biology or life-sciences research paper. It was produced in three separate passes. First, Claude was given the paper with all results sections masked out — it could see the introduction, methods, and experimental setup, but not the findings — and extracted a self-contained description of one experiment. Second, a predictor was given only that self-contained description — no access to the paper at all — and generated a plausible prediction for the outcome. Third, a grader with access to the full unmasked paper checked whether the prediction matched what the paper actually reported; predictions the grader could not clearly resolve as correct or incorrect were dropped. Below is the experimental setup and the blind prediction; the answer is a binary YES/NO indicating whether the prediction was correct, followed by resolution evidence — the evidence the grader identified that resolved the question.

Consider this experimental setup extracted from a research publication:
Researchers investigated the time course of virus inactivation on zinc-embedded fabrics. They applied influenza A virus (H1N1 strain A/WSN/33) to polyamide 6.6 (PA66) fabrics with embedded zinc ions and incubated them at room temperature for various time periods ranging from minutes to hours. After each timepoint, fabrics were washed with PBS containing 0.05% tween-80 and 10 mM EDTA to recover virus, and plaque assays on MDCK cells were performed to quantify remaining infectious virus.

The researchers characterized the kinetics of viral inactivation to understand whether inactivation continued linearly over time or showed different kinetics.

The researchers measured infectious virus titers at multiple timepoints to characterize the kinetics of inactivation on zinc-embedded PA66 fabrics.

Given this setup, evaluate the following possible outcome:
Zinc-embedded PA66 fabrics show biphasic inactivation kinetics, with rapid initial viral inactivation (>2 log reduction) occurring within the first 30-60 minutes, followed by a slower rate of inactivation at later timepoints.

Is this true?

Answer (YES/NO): NO